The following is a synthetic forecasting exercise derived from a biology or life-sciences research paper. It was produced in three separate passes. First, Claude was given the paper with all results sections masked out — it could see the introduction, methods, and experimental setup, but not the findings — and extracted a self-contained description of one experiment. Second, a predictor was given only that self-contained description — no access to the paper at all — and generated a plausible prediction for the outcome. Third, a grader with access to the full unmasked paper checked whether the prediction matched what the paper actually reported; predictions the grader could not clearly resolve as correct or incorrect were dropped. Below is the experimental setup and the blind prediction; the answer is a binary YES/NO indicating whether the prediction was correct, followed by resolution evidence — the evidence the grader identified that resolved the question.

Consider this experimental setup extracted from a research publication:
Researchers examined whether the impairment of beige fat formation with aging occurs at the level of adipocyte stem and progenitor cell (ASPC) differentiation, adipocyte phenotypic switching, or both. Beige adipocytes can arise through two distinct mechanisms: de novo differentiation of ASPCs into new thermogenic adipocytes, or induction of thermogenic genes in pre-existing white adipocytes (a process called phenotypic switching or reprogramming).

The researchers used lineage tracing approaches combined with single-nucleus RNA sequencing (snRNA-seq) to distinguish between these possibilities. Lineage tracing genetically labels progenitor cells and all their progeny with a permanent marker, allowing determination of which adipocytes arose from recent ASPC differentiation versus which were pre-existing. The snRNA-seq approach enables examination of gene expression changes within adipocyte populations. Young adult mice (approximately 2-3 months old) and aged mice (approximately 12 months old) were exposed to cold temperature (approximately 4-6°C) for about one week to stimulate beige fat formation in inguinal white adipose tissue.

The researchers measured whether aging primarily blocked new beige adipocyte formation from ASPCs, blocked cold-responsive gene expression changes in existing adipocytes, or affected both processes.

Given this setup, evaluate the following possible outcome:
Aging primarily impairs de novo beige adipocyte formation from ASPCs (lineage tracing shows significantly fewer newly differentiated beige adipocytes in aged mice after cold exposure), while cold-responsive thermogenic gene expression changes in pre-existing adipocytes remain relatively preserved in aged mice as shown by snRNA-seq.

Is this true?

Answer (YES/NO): NO